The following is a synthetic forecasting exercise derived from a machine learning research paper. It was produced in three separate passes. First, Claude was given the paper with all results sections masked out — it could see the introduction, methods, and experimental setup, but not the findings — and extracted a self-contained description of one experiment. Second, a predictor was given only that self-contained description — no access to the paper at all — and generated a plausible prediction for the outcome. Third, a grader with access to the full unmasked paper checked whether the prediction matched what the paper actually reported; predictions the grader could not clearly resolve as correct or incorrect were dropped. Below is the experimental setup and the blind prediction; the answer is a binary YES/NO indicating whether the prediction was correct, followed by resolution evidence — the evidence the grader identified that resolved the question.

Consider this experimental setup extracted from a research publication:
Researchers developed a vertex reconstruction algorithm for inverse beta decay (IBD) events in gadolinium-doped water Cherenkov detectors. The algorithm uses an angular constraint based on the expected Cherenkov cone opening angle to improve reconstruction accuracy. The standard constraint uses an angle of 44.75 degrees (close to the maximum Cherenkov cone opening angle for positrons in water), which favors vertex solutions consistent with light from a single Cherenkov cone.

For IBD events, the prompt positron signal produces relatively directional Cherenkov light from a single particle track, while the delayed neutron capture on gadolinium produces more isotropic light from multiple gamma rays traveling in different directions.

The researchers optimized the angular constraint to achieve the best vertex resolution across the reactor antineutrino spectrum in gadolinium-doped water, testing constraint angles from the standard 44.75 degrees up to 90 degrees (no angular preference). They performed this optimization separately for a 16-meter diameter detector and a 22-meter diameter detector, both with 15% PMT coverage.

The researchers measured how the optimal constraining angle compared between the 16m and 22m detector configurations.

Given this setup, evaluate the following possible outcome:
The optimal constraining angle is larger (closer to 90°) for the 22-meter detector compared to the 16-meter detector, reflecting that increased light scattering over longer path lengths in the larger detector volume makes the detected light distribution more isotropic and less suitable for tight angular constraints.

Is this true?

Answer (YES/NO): YES